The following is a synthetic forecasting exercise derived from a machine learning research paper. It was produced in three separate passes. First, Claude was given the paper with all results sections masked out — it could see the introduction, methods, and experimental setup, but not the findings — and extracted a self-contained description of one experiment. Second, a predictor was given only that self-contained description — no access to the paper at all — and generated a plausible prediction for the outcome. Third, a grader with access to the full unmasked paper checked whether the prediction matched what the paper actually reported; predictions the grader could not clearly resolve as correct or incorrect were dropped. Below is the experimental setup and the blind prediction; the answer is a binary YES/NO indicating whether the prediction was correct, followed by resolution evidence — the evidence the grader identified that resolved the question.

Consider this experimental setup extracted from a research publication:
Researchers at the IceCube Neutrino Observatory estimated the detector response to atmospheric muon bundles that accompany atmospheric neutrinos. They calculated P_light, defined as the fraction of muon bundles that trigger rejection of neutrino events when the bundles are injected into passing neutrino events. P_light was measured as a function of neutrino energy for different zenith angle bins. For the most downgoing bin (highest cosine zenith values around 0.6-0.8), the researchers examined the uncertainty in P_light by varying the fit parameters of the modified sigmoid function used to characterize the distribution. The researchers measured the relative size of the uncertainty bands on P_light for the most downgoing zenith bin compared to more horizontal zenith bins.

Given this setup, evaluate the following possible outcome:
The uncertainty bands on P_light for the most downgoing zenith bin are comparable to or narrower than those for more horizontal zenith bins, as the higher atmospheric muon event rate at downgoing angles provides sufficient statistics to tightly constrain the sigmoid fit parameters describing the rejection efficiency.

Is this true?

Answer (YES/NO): YES